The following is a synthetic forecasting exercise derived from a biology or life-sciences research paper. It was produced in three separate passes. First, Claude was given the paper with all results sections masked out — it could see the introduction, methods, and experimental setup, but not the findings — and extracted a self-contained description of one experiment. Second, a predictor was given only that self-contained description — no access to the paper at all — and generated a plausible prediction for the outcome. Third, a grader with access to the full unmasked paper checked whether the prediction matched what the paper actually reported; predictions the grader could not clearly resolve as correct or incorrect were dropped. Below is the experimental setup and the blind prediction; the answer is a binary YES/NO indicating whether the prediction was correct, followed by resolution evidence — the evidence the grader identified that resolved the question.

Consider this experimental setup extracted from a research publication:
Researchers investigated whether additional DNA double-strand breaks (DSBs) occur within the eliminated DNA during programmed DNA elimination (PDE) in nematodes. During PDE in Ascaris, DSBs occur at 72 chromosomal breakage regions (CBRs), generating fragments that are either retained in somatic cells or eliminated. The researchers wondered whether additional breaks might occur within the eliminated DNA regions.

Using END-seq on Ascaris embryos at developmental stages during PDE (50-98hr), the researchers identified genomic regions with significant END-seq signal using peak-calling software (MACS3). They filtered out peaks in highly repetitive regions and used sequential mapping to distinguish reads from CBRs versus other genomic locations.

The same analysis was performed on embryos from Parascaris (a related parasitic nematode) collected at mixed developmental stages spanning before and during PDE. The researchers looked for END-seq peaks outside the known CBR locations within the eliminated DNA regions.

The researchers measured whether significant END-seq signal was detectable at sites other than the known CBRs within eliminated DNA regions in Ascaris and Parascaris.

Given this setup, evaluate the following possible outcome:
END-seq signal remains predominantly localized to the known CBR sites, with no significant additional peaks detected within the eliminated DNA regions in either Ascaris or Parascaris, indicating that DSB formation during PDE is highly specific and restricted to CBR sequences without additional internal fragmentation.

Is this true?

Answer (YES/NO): NO